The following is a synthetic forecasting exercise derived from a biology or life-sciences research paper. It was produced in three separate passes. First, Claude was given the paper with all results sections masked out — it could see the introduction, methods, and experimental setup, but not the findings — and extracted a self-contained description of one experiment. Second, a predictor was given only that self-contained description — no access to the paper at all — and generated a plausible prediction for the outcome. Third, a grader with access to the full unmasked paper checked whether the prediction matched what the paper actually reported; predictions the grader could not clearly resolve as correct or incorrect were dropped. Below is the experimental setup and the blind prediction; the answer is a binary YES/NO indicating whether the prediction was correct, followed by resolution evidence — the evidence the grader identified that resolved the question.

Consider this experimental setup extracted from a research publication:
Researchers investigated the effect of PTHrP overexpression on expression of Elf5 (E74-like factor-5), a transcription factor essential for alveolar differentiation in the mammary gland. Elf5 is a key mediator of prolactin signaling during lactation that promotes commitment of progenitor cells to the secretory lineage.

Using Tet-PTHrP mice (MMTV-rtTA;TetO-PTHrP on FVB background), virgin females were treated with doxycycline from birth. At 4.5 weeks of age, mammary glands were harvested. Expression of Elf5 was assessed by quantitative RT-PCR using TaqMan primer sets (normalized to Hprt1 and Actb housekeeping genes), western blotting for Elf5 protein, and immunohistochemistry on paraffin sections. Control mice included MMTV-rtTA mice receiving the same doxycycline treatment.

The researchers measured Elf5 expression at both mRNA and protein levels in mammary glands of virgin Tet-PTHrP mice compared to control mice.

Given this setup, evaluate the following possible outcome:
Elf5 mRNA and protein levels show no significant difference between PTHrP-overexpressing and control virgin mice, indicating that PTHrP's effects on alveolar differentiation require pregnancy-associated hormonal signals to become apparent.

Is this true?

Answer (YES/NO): NO